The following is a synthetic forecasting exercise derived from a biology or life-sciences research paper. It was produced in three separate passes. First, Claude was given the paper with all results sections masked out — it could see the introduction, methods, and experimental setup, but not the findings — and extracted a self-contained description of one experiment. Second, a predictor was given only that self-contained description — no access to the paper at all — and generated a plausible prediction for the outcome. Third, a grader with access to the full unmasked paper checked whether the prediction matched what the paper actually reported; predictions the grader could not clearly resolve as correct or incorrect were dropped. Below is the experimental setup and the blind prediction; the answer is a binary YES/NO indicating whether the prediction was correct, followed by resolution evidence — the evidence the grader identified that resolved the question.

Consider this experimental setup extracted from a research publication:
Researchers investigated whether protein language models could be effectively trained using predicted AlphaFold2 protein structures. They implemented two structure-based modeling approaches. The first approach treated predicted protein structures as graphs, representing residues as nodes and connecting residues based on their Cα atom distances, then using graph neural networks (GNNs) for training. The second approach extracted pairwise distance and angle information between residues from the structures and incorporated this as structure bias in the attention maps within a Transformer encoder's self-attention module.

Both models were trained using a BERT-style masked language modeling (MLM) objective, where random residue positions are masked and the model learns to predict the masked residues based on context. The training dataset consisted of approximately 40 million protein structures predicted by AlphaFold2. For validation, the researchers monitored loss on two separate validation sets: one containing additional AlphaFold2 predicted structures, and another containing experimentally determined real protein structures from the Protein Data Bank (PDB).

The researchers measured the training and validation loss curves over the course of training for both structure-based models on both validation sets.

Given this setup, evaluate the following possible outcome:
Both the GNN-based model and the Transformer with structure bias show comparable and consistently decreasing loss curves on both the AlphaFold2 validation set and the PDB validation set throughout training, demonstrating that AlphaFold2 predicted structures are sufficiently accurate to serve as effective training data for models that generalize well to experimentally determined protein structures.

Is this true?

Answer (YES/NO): NO